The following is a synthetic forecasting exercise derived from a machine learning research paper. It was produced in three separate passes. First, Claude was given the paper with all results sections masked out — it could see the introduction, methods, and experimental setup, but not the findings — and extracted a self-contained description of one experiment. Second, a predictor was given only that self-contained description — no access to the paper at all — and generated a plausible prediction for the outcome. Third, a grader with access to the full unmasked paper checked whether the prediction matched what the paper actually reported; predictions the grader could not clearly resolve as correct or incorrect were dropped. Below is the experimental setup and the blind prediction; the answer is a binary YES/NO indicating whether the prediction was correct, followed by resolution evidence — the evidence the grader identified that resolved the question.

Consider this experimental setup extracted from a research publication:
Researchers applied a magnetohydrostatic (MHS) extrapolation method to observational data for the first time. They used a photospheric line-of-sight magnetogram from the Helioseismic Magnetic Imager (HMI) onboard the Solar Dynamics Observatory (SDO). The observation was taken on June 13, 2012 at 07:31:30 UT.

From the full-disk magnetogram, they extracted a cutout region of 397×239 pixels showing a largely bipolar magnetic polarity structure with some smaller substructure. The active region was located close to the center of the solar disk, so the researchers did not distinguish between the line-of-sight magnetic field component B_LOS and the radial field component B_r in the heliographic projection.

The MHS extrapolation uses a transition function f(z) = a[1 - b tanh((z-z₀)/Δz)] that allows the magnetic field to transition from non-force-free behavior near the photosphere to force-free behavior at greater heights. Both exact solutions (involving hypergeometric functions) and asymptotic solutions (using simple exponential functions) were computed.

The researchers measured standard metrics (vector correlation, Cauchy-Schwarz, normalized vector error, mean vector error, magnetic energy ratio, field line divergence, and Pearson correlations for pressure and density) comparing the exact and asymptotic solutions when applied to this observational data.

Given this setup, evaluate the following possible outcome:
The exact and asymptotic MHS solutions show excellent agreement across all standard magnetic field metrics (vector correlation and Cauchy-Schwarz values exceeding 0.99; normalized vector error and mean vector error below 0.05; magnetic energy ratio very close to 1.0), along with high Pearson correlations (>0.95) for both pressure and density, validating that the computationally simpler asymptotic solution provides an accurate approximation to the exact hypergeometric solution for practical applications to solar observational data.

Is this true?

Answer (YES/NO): YES